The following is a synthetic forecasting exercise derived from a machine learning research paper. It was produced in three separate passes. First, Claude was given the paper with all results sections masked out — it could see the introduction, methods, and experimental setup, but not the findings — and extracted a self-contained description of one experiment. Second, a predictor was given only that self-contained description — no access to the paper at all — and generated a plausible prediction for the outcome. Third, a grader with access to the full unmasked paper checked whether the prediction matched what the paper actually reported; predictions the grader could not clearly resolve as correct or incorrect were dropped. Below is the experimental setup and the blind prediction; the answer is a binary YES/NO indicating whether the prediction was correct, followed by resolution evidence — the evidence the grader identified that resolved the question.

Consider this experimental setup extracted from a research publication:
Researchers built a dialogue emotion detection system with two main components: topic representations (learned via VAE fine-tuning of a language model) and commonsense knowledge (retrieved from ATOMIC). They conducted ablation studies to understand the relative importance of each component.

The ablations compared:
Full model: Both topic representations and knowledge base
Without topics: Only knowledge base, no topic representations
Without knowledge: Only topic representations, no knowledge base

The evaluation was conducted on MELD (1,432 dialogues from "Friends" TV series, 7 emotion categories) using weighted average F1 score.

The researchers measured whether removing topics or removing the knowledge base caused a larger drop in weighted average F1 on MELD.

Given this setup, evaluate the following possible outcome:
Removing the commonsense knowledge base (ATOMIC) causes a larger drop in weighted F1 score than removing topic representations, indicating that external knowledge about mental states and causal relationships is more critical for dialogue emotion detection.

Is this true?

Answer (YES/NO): YES